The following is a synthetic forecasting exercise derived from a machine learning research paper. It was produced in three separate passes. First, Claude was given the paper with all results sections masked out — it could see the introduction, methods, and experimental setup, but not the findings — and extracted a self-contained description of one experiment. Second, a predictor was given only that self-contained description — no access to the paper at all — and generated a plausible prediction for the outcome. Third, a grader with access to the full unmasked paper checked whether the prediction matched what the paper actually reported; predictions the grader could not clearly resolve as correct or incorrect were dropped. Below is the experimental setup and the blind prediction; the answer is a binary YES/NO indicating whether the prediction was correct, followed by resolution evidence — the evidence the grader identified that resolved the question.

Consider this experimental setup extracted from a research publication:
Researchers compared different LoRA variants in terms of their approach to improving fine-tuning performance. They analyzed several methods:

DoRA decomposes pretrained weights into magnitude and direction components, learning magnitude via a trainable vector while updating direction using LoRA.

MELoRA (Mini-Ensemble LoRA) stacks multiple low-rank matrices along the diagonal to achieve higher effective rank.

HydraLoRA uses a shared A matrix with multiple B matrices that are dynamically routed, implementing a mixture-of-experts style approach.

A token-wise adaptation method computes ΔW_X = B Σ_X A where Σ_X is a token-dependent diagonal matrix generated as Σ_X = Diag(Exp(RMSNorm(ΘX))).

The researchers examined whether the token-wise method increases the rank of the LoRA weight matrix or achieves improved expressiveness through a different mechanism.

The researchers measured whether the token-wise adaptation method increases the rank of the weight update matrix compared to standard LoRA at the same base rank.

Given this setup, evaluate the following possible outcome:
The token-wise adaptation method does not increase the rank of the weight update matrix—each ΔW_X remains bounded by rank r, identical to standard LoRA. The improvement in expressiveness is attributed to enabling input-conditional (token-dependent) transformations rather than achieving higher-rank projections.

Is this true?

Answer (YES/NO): YES